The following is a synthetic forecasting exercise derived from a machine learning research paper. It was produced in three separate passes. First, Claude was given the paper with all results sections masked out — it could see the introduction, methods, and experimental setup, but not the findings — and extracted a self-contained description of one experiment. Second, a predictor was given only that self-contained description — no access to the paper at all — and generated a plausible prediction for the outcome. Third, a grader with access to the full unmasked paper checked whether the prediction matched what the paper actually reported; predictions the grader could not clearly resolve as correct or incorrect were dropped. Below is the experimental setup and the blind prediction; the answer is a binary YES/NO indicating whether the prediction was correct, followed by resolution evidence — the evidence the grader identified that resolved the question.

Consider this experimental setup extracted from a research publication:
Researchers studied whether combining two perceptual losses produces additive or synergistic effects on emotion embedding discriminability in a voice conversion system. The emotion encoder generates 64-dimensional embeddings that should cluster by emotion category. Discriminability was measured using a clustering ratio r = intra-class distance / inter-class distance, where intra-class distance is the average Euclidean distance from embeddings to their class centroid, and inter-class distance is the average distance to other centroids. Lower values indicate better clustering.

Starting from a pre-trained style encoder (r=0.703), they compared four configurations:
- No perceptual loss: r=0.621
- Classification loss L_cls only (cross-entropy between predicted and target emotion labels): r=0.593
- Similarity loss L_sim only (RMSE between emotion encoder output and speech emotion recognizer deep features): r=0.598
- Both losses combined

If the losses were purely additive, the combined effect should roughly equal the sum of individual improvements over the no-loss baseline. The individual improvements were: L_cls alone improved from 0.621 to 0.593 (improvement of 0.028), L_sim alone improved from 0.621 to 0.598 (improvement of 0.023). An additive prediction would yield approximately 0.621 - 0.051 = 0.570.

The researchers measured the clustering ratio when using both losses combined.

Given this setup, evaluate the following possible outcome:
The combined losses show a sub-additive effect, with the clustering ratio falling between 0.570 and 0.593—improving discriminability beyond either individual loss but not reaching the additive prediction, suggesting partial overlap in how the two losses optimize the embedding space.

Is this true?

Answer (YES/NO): NO